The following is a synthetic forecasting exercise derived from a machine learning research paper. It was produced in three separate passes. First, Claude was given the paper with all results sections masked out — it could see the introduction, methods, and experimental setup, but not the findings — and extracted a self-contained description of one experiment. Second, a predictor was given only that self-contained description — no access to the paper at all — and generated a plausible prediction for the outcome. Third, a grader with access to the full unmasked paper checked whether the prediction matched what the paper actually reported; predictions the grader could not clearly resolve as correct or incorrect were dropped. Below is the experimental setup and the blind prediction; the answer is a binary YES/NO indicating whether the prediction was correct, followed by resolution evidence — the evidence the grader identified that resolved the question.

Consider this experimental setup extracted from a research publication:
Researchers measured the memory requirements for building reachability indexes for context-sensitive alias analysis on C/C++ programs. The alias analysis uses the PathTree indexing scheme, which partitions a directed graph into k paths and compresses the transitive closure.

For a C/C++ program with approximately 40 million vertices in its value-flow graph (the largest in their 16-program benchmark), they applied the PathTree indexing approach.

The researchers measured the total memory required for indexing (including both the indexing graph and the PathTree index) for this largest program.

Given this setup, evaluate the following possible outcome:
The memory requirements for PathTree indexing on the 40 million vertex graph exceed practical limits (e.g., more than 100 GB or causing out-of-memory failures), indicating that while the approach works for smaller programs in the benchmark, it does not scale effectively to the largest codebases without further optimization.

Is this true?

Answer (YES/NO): NO